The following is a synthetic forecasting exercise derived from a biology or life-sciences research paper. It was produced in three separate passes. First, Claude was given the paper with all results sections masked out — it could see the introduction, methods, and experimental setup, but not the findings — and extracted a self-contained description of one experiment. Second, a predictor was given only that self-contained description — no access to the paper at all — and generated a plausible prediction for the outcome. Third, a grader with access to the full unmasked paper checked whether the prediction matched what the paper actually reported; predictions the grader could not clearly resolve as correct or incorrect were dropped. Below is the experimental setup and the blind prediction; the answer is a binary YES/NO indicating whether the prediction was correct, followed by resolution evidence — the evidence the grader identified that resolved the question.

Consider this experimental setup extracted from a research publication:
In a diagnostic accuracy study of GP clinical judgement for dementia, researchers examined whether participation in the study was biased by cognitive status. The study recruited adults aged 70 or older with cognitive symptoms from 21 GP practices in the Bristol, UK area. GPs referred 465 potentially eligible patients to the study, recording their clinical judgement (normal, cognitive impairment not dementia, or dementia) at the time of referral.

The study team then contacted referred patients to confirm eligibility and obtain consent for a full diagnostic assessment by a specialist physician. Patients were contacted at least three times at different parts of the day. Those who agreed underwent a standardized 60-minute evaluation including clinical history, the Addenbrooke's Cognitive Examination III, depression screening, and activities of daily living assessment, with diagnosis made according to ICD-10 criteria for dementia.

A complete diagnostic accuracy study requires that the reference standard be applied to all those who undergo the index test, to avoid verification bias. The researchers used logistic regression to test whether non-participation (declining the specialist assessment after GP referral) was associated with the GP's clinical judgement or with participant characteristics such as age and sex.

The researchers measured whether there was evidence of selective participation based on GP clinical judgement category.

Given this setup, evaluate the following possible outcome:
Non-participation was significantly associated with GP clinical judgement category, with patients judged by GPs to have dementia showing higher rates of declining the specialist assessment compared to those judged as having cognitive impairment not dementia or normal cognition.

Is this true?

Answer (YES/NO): NO